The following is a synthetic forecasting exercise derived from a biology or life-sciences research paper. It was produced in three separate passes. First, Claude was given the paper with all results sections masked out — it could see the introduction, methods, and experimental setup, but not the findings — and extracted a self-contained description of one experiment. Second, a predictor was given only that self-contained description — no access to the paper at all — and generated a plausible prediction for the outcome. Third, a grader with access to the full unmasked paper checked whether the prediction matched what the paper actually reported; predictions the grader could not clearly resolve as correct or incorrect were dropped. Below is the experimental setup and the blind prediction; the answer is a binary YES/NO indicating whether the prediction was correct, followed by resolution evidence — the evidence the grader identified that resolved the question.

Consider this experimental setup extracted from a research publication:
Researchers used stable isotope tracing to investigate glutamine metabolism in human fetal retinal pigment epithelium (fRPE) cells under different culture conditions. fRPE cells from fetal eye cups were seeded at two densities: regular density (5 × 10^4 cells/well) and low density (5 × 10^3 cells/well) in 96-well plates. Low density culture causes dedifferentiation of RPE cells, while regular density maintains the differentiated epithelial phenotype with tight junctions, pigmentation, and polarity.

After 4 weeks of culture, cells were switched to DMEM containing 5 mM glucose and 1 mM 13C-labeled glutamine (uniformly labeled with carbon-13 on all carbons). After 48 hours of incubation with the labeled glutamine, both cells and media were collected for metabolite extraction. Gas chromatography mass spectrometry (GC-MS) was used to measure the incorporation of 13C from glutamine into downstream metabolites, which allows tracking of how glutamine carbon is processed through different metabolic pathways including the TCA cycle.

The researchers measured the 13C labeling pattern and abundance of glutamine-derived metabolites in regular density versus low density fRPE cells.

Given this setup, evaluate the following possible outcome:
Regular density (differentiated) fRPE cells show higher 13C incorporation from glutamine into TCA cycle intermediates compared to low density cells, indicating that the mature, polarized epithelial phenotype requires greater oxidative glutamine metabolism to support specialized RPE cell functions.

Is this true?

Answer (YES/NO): NO